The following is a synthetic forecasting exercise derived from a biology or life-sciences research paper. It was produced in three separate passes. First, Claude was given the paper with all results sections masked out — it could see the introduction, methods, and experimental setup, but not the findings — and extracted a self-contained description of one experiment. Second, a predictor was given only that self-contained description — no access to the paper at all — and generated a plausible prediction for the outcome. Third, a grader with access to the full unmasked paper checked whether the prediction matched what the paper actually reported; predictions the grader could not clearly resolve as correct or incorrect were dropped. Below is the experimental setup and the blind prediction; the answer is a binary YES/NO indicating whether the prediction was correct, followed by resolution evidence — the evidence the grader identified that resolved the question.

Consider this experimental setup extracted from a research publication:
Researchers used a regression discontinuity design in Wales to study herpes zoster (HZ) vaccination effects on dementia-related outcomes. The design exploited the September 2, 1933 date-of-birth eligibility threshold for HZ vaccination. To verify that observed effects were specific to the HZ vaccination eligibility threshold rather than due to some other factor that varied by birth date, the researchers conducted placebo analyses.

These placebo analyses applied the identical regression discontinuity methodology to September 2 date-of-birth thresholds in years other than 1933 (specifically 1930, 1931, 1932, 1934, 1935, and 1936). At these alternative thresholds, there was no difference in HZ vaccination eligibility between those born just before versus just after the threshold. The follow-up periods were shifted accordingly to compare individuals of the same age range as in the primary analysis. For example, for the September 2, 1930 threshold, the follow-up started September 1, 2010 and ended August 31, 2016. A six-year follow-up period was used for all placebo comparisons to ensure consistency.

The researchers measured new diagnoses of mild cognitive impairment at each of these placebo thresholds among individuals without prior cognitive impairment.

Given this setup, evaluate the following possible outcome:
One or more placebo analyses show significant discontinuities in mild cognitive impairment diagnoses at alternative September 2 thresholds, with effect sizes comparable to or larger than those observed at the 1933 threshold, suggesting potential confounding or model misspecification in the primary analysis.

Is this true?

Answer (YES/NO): NO